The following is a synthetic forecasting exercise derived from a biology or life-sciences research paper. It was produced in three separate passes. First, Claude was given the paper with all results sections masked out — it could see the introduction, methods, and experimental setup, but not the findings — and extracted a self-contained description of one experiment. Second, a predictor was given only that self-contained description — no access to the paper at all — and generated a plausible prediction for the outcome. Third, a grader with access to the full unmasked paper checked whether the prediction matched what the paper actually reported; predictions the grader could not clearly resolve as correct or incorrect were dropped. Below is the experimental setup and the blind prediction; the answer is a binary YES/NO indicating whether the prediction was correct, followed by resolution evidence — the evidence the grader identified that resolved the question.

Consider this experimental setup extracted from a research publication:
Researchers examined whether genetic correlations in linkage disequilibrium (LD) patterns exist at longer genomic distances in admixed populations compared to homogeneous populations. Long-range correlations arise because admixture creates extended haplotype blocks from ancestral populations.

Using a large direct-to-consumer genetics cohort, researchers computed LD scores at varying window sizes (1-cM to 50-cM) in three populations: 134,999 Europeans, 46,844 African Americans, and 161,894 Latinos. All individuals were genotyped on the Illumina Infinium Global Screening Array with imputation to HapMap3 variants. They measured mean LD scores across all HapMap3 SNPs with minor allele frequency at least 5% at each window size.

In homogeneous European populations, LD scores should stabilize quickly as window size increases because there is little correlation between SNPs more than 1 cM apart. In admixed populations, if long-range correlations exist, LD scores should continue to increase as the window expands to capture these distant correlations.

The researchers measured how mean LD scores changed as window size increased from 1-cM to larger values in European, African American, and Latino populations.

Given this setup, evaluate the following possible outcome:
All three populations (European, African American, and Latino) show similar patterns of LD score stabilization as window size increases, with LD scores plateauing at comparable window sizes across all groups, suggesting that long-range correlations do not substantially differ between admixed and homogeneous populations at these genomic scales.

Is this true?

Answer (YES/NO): NO